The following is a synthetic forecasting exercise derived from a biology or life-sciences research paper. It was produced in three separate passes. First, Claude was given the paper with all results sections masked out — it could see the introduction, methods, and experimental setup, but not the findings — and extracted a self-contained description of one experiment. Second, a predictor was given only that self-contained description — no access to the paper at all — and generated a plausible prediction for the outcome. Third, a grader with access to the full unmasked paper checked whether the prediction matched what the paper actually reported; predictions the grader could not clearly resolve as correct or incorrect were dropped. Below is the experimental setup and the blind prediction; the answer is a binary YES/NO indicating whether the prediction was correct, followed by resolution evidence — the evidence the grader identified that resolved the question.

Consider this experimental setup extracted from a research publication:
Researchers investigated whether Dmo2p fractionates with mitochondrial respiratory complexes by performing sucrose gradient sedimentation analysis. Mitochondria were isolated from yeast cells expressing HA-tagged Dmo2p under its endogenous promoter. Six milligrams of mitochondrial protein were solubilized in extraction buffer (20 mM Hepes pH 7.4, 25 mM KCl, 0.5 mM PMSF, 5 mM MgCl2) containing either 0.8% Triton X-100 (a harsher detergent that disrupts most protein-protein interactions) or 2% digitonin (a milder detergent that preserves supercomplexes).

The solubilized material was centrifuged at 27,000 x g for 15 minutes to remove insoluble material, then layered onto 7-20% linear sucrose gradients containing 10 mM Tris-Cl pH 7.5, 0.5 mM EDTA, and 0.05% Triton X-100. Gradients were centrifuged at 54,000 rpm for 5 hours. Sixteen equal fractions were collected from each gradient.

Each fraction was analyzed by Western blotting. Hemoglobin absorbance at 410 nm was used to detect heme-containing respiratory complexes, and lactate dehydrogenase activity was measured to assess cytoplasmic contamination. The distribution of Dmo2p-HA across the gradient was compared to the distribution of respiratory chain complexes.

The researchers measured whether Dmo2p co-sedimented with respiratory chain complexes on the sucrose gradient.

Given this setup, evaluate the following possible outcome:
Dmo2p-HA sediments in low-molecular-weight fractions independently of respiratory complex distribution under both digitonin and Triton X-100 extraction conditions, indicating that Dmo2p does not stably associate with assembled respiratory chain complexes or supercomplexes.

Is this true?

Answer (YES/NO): NO